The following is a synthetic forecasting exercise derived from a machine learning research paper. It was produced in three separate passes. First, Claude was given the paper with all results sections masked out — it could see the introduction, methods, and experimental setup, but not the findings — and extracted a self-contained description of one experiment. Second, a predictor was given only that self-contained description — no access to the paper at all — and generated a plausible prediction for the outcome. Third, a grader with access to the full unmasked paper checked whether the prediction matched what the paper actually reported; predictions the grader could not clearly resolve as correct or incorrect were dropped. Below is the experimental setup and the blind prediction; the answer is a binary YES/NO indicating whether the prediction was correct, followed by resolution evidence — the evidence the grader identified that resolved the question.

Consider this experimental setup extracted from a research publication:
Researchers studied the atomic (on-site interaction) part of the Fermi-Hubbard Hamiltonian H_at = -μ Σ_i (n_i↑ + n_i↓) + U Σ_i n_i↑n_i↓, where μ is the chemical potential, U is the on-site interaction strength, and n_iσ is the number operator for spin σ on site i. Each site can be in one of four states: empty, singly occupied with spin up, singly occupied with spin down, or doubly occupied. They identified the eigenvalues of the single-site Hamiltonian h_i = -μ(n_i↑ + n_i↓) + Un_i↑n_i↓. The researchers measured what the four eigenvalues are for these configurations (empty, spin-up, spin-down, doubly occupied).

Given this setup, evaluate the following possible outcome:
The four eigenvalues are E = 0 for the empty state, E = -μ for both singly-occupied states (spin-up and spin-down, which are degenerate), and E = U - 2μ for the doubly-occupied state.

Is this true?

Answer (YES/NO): NO